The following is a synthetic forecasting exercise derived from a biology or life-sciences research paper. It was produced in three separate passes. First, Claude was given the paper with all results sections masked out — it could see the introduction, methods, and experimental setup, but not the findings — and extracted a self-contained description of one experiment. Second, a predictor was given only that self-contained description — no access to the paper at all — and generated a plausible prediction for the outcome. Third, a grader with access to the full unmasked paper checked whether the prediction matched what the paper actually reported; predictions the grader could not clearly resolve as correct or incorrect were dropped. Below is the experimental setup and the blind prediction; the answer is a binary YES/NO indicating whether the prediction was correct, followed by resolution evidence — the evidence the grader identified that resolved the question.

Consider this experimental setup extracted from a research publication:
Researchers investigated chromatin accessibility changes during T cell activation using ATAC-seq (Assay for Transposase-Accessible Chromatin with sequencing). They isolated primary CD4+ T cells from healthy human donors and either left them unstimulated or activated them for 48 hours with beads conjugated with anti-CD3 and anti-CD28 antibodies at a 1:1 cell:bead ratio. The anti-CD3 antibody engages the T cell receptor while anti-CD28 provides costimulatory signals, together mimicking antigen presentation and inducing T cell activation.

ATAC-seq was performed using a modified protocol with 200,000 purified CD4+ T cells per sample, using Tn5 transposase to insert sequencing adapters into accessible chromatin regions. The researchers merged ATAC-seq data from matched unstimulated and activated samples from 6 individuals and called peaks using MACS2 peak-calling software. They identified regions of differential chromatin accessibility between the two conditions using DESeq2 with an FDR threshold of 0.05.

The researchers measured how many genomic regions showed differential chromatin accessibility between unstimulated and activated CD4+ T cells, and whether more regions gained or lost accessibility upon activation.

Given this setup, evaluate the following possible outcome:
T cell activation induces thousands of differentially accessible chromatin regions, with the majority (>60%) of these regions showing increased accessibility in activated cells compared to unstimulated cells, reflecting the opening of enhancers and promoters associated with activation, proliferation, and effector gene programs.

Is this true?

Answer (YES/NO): YES